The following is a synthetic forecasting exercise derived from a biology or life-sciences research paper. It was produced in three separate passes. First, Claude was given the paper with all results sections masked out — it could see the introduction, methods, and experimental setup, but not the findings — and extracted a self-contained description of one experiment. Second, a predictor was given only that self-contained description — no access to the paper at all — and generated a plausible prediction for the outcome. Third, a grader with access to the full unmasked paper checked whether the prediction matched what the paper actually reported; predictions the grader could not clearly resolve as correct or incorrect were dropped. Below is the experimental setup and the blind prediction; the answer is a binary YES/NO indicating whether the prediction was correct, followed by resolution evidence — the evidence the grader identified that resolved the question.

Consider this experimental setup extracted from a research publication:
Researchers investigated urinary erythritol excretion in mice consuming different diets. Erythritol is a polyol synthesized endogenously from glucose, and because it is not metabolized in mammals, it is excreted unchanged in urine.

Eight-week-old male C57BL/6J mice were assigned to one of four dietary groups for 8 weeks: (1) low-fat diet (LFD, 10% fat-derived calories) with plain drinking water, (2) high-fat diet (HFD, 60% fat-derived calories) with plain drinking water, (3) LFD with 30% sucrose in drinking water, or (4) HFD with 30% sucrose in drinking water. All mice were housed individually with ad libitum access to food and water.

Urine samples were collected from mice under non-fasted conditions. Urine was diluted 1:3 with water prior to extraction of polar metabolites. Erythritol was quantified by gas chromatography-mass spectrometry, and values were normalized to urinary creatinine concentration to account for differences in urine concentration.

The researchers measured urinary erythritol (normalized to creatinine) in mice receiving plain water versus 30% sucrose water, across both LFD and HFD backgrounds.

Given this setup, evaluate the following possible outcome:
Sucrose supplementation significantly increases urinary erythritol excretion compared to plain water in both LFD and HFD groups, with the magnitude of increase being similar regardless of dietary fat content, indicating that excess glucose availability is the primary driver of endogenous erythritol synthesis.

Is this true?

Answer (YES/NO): NO